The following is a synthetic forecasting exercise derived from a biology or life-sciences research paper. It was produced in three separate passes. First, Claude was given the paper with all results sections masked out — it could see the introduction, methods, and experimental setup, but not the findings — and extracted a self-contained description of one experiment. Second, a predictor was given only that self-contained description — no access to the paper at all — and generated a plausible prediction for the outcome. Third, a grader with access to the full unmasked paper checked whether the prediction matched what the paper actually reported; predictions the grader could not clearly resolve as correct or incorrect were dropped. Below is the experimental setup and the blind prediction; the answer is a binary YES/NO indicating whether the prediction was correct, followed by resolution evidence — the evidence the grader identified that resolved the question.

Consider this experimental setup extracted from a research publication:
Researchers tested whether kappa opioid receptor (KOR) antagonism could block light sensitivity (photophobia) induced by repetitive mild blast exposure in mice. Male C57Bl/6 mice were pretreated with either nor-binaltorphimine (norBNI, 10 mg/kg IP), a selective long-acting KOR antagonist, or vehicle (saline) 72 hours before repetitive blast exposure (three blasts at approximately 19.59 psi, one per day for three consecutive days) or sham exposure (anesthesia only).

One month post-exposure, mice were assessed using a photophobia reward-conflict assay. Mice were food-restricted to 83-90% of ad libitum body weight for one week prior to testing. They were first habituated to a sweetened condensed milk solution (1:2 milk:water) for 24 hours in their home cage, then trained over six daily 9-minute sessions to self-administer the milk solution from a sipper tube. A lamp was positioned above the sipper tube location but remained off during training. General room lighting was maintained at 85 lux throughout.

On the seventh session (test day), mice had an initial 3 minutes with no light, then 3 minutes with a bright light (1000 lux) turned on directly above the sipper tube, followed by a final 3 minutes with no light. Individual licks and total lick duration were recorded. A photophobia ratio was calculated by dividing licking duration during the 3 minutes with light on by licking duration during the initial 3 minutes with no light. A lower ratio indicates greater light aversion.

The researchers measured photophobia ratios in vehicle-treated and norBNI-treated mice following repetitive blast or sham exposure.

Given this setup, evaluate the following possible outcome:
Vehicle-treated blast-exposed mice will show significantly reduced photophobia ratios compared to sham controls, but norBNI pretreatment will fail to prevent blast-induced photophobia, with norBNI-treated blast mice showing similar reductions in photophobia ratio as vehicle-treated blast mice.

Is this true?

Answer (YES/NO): NO